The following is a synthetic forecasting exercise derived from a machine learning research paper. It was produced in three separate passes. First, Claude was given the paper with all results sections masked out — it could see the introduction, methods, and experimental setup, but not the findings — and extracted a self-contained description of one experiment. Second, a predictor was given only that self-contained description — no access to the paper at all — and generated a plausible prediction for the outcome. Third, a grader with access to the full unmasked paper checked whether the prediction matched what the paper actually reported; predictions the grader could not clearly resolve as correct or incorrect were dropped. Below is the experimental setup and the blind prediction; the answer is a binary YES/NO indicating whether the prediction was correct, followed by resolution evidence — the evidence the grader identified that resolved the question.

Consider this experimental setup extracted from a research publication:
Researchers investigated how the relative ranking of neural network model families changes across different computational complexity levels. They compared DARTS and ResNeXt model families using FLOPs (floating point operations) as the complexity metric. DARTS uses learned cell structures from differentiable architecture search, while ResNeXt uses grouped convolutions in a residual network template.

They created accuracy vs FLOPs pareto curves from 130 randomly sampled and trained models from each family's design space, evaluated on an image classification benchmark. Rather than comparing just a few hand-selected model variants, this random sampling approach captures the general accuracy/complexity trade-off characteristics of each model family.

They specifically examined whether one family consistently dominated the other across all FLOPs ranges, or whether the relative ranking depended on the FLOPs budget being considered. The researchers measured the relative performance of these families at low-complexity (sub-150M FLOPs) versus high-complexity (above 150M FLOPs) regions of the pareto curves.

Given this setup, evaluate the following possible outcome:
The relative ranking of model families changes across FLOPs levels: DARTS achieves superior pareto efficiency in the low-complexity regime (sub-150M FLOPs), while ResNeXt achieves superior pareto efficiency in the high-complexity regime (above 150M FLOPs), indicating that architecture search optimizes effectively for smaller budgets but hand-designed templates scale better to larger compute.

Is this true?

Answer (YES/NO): NO